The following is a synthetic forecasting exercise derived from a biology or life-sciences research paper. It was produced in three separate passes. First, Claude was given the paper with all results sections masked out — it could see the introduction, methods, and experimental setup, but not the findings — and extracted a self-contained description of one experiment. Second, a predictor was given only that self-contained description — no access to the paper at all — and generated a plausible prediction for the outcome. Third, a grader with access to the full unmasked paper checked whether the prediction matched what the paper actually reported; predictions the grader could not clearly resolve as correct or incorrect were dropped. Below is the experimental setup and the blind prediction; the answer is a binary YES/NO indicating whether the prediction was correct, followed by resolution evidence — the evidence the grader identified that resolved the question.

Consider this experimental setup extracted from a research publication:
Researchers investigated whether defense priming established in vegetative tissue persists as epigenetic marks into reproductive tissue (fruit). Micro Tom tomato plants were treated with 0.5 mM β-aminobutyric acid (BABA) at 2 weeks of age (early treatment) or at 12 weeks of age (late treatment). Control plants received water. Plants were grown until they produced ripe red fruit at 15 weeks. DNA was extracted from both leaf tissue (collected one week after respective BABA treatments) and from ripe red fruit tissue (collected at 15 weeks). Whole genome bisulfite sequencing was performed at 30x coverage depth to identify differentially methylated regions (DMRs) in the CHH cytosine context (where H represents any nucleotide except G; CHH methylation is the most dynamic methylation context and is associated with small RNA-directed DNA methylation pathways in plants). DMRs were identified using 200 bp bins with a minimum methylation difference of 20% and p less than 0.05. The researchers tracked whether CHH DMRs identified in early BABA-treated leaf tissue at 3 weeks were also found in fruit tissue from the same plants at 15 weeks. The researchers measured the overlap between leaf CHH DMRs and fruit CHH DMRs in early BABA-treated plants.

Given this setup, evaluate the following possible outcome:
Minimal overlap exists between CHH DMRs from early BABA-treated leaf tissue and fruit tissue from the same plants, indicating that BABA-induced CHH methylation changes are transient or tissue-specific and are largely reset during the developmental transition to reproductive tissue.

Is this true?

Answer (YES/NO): YES